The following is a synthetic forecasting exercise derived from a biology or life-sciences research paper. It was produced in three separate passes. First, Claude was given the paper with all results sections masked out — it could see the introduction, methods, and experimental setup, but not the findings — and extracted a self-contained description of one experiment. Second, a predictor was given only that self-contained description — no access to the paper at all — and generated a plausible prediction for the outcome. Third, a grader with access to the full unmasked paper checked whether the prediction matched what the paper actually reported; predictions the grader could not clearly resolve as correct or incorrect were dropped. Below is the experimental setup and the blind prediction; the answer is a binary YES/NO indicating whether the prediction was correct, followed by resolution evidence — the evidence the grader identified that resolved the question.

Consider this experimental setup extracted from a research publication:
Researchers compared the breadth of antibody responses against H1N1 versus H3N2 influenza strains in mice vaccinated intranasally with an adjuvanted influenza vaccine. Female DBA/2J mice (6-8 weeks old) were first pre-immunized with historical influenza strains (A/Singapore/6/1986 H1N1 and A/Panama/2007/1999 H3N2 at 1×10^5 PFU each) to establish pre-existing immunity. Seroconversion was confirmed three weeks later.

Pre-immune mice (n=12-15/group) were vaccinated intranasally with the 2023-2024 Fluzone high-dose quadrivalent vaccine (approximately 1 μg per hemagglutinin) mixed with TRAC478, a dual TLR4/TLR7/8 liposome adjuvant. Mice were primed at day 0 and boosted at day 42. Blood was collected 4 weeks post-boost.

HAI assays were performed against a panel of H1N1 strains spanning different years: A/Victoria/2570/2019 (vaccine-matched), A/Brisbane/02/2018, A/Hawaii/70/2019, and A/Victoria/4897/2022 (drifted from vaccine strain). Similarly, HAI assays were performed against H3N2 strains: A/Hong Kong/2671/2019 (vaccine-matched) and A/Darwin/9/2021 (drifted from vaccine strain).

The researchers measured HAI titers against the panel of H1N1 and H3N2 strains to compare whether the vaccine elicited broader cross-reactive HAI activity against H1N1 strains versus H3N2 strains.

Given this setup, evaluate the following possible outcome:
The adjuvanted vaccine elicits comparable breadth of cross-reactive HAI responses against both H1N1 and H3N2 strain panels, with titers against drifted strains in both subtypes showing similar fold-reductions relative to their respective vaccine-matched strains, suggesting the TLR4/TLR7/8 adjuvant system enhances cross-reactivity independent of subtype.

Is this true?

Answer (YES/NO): NO